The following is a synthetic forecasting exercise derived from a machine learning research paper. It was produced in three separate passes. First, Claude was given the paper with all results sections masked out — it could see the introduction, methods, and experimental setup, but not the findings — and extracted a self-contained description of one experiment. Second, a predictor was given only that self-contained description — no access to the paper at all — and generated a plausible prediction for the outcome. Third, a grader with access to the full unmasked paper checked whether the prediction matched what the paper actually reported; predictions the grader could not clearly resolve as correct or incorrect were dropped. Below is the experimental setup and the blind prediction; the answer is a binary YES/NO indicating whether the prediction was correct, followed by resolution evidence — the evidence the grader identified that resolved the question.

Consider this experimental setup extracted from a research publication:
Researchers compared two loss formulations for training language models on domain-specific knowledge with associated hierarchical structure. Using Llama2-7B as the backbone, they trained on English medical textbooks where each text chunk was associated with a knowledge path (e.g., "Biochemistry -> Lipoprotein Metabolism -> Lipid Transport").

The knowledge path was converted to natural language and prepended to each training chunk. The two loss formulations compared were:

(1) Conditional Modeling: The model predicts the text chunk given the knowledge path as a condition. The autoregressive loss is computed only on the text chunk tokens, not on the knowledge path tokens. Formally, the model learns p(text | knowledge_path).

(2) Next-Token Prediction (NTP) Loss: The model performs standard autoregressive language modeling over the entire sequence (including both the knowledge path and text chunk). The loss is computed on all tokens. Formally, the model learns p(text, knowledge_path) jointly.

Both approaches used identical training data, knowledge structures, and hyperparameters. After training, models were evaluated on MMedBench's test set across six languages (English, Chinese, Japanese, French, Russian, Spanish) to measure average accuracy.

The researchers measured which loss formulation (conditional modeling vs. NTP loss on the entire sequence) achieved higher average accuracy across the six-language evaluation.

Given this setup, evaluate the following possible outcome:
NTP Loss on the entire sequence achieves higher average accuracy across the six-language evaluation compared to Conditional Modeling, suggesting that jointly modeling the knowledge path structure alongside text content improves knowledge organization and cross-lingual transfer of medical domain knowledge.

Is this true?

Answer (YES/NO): NO